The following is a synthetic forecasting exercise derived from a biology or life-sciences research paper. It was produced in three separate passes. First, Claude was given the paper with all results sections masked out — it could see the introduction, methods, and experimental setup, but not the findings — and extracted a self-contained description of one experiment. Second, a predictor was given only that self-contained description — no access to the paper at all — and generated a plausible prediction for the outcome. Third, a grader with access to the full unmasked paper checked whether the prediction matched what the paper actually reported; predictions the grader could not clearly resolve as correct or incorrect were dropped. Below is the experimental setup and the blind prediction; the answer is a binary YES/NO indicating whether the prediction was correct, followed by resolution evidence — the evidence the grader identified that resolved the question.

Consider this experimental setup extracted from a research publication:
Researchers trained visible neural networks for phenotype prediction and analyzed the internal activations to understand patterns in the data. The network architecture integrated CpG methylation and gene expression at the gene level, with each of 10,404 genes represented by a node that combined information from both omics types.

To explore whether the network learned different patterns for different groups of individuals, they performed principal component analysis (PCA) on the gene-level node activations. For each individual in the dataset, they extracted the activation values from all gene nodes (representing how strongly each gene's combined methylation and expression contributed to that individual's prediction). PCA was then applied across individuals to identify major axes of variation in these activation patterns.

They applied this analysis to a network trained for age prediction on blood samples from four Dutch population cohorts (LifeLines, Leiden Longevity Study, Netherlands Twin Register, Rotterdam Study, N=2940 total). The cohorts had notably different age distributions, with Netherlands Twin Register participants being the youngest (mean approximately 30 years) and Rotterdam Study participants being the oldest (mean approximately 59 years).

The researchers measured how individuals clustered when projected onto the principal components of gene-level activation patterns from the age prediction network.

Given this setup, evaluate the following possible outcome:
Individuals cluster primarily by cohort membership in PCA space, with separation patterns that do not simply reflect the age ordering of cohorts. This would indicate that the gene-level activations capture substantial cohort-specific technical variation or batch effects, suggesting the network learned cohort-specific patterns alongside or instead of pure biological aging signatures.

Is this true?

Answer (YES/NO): NO